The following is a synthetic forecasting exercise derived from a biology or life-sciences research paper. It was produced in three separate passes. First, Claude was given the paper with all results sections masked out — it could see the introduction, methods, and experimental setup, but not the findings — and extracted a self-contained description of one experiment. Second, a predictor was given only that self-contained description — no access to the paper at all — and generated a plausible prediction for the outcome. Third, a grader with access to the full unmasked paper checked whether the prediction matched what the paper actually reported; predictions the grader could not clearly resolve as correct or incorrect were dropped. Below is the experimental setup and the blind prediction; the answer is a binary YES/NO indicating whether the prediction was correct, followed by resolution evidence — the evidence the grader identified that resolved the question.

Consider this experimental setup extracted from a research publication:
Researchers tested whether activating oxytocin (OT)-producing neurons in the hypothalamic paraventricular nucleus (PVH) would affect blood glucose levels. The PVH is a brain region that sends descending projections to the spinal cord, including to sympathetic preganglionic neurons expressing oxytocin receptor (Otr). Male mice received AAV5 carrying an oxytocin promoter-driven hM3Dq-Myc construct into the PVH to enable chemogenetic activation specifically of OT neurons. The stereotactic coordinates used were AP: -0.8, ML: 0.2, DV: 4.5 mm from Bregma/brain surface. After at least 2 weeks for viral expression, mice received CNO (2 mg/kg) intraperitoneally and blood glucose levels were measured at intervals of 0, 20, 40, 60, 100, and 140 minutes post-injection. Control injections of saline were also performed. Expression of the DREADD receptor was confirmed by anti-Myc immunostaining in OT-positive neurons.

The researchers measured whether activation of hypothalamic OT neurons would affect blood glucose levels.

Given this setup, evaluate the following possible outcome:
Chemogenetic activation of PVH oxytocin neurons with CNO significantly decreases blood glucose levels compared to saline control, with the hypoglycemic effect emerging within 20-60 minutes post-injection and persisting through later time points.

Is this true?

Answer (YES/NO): NO